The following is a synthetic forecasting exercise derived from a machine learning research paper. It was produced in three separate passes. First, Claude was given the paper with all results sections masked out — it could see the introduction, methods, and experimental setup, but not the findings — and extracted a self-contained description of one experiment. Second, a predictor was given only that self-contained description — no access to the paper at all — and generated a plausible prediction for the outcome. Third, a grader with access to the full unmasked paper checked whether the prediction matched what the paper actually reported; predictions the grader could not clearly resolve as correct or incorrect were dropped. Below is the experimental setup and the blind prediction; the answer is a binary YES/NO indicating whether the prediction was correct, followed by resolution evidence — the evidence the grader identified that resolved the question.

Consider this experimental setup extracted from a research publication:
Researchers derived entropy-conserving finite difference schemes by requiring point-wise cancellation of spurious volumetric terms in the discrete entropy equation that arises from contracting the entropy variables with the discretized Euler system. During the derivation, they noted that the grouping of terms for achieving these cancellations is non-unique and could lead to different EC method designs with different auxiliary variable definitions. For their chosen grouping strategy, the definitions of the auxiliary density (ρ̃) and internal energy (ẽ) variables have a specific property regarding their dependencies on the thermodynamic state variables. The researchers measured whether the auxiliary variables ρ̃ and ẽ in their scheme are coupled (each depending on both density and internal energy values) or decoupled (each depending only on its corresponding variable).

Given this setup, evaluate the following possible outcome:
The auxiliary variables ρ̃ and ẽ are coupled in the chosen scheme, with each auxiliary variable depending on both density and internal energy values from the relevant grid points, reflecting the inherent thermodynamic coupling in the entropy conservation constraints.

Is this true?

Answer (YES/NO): NO